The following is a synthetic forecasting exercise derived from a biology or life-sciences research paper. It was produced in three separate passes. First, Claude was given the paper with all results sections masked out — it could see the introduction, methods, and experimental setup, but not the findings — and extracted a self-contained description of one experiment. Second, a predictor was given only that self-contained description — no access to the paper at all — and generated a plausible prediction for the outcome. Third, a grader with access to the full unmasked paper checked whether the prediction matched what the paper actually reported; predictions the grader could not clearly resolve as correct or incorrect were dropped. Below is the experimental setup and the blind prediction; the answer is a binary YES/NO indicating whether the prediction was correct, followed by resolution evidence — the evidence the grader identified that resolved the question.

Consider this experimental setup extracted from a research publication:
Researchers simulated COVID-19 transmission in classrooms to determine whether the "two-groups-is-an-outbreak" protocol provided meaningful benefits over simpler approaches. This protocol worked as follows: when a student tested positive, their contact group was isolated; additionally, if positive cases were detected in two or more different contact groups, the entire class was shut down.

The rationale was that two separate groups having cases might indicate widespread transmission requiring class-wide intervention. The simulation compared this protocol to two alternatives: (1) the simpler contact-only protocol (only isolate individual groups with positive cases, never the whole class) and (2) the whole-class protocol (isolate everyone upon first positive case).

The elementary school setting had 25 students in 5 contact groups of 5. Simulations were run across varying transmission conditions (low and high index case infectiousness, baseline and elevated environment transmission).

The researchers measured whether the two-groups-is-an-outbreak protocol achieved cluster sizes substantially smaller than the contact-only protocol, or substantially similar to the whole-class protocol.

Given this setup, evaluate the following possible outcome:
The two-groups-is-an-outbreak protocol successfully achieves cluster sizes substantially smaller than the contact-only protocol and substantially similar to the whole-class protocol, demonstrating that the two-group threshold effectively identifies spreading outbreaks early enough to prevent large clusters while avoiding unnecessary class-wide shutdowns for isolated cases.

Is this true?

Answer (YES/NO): NO